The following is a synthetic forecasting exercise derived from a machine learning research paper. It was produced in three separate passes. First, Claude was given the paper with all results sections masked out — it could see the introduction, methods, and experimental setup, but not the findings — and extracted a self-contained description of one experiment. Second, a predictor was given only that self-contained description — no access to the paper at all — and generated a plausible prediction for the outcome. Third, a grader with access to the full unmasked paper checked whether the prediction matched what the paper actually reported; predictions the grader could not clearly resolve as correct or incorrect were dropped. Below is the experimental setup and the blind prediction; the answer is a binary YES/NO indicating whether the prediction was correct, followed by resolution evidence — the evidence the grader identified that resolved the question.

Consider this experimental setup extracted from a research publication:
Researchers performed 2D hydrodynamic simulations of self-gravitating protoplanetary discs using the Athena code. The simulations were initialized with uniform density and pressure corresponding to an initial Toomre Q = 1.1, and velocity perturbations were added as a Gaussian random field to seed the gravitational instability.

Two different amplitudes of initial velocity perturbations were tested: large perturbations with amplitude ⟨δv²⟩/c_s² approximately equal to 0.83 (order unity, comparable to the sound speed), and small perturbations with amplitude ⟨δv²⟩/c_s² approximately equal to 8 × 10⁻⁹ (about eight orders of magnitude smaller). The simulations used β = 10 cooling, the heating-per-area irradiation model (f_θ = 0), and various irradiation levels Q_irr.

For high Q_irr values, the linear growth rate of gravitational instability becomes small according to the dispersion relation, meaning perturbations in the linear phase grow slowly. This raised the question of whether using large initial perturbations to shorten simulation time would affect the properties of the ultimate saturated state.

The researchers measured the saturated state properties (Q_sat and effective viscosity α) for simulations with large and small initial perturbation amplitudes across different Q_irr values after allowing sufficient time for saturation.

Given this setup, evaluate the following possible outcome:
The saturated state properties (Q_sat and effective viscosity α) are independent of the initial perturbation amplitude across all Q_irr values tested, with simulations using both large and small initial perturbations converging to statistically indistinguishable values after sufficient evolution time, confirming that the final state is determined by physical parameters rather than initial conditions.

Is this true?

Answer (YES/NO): YES